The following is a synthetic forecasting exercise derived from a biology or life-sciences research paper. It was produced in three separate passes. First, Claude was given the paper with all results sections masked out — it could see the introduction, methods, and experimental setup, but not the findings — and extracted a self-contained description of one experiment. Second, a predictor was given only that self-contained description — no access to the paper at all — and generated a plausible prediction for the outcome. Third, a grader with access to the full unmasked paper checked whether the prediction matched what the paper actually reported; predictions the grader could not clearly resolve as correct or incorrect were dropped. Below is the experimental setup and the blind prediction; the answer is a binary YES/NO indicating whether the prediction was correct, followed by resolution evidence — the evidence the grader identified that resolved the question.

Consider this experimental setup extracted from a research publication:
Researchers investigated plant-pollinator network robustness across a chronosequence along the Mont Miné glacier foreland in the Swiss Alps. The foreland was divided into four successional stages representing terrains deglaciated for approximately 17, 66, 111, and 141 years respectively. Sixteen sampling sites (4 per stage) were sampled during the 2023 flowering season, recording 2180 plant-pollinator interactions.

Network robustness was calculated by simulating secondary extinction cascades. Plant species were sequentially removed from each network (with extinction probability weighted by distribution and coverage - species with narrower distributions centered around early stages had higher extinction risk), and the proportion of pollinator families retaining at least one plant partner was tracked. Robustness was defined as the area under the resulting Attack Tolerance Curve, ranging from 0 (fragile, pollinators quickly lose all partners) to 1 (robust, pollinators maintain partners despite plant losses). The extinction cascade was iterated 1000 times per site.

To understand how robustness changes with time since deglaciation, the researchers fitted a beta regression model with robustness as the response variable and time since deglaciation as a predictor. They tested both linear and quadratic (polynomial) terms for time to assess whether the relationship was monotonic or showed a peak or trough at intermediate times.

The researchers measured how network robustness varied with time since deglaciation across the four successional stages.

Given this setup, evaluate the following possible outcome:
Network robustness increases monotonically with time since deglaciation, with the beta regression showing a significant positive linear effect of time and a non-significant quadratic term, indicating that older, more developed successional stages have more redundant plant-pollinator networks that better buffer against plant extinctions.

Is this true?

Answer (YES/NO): NO